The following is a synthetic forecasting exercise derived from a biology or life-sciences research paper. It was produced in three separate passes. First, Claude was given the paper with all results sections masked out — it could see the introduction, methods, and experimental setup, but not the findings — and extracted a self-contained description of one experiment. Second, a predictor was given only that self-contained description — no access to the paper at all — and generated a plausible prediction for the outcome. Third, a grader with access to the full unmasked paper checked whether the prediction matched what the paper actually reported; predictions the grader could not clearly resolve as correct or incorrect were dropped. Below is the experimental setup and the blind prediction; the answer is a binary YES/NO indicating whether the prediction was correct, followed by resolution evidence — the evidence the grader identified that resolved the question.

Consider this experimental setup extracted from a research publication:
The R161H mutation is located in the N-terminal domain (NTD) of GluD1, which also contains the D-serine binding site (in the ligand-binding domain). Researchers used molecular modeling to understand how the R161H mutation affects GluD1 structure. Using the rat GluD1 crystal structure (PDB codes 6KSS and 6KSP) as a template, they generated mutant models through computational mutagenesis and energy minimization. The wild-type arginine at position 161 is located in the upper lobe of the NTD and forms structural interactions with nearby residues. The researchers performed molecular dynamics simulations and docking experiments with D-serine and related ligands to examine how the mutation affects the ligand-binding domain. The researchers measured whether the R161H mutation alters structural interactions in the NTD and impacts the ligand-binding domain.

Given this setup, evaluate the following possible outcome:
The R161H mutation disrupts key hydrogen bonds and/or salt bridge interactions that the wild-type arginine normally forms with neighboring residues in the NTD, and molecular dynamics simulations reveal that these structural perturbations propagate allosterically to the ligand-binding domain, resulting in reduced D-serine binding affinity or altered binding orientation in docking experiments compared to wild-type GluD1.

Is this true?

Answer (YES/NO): NO